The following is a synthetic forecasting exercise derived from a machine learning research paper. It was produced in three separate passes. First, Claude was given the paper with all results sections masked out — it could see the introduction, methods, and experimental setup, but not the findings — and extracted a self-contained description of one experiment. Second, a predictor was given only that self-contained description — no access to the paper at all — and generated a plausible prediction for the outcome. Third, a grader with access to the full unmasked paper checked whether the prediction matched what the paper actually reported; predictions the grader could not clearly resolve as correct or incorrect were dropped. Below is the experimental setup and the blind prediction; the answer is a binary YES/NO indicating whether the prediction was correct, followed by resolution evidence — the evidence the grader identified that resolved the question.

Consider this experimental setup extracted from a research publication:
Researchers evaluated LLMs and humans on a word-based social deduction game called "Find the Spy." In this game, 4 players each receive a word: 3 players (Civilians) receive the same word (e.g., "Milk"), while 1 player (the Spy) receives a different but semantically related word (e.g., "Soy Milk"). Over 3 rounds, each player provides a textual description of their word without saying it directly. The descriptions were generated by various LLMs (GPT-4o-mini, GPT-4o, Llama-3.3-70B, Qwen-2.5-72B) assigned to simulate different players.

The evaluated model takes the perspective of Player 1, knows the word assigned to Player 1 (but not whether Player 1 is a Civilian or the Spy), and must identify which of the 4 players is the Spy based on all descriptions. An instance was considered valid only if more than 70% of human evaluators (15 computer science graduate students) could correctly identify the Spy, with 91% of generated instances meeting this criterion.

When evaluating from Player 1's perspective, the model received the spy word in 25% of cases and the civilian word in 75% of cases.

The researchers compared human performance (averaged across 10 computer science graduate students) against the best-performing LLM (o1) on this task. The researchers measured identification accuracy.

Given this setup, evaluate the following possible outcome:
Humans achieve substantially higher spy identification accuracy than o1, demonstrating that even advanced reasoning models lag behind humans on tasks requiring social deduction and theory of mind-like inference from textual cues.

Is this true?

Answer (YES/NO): NO